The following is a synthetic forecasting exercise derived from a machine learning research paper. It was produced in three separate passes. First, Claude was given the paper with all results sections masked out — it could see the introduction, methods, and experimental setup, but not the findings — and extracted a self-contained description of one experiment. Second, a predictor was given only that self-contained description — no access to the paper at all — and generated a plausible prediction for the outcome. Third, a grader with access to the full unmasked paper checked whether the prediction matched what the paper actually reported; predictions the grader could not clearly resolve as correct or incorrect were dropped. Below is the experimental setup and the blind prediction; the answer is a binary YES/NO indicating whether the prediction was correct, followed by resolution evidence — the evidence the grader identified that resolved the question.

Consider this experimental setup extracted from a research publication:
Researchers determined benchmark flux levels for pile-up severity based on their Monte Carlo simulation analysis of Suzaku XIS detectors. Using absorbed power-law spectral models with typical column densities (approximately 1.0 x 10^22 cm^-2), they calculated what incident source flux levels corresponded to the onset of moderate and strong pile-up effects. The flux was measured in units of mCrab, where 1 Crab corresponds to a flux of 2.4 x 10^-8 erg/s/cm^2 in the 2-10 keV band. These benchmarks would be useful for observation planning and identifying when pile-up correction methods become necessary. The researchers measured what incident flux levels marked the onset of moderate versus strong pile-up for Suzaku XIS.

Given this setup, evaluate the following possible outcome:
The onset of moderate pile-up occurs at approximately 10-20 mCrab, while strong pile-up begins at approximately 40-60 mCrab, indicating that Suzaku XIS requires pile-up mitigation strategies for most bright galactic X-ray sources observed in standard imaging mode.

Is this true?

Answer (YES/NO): NO